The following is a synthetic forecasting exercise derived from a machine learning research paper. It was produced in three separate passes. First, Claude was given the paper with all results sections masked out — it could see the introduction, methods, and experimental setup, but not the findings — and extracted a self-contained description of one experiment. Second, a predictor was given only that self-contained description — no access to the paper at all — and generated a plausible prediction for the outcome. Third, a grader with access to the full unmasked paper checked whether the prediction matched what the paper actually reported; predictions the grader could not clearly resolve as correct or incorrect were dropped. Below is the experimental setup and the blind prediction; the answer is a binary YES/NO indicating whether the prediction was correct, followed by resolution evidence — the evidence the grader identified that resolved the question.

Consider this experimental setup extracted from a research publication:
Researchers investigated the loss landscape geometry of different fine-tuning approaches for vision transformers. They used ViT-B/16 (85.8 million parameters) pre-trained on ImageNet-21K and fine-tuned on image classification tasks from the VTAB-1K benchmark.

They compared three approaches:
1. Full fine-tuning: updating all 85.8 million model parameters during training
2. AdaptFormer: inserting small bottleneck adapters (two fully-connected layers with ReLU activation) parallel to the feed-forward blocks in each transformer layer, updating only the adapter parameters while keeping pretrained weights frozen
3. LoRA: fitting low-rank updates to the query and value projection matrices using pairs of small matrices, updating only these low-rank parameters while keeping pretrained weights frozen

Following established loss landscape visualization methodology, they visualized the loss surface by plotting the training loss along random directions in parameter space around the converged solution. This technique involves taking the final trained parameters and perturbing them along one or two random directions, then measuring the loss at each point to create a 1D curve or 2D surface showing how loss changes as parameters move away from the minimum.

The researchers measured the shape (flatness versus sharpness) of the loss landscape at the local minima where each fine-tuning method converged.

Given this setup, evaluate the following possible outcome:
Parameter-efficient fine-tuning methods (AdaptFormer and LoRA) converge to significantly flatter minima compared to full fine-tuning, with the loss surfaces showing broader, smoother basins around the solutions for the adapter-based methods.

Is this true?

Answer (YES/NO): YES